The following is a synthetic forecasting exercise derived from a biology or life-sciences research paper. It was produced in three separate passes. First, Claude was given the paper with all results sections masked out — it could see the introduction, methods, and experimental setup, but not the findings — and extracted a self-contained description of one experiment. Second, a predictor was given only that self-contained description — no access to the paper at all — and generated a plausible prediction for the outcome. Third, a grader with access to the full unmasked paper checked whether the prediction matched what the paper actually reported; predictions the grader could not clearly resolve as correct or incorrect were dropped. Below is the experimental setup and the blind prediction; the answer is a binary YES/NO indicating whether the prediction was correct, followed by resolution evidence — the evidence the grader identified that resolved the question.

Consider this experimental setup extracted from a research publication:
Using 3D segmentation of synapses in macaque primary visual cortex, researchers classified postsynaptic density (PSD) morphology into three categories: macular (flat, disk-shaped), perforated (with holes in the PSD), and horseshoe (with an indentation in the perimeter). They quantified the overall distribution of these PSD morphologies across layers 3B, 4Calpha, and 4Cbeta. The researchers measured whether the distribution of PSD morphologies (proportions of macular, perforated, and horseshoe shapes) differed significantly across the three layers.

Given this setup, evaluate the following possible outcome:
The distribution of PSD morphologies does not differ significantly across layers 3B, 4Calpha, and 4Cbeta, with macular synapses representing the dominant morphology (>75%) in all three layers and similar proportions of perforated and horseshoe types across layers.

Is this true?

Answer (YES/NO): YES